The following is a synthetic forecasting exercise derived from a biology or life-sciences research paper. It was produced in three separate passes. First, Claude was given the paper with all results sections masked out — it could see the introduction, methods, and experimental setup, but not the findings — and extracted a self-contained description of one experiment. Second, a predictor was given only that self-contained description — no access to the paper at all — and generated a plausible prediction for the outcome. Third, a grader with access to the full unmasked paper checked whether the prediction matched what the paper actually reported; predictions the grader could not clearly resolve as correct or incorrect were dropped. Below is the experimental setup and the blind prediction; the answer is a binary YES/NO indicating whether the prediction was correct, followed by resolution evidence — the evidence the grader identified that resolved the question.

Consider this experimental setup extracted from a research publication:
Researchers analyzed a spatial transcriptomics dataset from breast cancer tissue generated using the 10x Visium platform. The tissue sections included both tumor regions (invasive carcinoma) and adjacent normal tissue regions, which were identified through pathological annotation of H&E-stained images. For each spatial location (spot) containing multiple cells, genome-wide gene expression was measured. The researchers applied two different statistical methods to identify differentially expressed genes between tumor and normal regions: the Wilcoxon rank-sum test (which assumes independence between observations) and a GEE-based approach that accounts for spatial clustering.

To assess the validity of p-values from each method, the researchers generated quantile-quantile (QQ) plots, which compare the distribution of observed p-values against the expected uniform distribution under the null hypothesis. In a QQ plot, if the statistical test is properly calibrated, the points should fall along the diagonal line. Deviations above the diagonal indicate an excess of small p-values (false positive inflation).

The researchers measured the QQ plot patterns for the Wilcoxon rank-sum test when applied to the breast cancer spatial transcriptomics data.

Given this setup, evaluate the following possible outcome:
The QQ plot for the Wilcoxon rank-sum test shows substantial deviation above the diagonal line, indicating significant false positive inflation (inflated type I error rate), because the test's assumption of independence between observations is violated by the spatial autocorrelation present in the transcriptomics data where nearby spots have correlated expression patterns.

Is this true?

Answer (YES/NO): YES